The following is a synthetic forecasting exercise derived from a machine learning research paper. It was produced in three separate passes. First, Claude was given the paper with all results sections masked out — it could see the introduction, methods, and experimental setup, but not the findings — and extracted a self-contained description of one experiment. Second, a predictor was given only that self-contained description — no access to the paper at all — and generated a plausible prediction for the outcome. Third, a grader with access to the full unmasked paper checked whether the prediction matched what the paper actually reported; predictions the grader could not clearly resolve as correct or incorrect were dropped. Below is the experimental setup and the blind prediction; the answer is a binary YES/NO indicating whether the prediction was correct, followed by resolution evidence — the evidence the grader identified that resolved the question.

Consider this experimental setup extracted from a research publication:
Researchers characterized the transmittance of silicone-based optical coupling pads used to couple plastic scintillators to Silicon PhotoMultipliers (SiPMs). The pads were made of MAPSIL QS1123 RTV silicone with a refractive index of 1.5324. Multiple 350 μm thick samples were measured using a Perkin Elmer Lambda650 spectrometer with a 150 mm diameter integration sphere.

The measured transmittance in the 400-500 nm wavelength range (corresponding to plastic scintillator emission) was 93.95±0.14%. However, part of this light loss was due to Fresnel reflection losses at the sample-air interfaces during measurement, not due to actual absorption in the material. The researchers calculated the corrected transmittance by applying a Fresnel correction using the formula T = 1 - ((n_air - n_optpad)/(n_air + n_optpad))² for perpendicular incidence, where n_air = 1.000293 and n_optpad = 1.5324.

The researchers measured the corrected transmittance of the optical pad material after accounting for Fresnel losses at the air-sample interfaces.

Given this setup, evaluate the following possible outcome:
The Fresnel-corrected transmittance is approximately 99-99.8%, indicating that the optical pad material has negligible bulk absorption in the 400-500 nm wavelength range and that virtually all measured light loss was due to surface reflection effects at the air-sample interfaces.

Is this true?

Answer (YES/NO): NO